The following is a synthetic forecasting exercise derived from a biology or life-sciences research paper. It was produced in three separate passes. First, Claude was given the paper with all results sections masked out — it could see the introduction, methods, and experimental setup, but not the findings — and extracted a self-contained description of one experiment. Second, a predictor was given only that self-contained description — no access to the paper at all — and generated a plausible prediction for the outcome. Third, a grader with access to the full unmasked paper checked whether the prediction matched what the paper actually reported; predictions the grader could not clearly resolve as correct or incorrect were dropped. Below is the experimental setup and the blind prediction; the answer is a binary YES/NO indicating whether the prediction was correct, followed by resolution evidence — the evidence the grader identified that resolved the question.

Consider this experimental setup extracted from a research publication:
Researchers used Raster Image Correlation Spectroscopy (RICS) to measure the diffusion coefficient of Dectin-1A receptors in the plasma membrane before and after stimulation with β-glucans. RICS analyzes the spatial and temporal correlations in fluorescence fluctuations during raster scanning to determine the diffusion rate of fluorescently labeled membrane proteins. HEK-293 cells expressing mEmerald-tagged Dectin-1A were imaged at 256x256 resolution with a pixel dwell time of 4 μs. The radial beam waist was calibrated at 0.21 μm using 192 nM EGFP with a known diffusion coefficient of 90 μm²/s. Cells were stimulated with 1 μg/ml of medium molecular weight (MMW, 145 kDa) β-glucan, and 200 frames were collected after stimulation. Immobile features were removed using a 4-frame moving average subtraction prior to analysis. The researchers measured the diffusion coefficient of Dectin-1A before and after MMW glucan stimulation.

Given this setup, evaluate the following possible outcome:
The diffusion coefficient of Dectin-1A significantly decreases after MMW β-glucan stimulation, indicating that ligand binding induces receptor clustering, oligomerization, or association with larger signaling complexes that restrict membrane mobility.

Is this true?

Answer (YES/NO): YES